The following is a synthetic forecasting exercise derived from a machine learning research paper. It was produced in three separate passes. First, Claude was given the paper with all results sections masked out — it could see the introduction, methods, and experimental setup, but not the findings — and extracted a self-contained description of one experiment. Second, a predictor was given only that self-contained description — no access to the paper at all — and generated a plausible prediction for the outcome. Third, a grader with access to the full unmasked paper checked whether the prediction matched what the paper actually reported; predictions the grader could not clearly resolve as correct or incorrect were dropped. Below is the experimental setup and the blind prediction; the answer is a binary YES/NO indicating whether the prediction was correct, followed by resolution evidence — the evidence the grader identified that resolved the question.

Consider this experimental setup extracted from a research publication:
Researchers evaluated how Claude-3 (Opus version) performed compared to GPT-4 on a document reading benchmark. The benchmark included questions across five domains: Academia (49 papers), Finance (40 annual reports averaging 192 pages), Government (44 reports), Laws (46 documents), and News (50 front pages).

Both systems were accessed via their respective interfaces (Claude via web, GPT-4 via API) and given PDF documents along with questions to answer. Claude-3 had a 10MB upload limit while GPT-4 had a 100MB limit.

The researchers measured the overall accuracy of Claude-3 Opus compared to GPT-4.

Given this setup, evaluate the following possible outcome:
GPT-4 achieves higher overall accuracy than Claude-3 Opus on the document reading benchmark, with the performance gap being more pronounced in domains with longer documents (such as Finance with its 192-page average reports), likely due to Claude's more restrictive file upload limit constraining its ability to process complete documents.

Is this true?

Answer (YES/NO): YES